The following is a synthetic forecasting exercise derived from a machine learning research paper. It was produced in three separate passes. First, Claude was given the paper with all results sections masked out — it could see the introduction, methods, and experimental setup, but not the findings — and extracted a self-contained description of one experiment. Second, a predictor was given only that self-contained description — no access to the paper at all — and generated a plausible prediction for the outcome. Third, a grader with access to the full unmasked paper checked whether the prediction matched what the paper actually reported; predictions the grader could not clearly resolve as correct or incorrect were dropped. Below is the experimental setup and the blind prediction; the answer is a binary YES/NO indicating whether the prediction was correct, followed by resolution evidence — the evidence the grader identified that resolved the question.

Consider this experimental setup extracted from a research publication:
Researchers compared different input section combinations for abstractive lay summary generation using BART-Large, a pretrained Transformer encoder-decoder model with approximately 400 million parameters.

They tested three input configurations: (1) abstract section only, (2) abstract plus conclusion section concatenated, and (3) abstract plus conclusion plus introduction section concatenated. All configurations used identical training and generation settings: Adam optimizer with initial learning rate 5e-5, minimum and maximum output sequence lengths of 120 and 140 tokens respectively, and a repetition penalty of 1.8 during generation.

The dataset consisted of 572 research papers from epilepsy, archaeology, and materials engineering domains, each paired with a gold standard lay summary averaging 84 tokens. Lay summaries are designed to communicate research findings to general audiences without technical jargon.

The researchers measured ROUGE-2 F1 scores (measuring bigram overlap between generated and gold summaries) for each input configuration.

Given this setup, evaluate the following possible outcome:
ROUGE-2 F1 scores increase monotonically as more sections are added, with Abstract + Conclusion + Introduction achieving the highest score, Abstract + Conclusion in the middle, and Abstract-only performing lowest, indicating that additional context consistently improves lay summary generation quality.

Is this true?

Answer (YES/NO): NO